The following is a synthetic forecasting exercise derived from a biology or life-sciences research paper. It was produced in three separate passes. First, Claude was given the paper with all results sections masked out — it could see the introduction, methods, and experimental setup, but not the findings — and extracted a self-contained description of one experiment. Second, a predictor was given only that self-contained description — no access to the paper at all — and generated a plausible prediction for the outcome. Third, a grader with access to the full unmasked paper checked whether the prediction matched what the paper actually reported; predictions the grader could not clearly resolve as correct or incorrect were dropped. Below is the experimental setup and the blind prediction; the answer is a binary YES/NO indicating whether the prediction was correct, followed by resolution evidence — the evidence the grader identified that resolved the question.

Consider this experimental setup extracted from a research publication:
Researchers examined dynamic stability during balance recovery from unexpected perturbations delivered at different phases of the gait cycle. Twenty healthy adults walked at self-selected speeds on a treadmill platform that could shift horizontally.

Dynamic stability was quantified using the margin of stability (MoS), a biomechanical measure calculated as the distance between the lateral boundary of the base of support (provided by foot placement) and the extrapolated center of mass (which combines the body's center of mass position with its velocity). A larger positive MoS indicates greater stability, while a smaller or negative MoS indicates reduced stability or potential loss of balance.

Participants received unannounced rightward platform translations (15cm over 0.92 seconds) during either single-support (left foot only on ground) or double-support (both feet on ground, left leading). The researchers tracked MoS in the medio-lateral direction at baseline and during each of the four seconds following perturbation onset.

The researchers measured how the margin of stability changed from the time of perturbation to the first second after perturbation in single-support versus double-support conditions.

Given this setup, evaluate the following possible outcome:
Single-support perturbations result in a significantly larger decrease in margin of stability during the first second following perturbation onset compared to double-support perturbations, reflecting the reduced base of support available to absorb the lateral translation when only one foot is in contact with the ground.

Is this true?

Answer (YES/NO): NO